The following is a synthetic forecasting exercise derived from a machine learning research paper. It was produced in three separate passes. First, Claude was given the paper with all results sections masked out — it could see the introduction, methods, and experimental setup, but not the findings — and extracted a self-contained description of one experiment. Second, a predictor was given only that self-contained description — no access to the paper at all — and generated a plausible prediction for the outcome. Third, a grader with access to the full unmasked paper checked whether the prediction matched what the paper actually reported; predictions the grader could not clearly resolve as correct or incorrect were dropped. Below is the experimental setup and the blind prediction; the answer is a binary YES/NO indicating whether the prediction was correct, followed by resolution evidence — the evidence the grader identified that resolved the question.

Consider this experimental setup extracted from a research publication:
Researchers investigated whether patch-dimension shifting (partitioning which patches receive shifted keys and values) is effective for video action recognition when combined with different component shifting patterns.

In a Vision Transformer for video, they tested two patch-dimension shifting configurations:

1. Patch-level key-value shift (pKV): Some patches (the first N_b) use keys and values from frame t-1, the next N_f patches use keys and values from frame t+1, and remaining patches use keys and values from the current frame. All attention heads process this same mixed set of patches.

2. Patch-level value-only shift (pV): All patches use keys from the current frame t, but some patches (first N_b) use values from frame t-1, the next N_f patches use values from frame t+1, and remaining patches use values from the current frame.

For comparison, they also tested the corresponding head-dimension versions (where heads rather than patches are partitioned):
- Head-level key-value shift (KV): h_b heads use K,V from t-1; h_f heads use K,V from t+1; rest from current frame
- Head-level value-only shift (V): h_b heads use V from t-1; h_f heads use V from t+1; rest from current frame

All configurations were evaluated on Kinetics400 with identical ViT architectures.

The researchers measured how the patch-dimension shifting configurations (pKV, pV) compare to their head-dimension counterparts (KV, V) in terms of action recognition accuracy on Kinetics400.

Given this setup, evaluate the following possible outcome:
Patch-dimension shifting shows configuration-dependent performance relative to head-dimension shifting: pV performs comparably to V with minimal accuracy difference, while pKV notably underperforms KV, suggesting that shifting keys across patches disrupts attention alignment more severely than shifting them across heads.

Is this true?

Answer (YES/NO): NO